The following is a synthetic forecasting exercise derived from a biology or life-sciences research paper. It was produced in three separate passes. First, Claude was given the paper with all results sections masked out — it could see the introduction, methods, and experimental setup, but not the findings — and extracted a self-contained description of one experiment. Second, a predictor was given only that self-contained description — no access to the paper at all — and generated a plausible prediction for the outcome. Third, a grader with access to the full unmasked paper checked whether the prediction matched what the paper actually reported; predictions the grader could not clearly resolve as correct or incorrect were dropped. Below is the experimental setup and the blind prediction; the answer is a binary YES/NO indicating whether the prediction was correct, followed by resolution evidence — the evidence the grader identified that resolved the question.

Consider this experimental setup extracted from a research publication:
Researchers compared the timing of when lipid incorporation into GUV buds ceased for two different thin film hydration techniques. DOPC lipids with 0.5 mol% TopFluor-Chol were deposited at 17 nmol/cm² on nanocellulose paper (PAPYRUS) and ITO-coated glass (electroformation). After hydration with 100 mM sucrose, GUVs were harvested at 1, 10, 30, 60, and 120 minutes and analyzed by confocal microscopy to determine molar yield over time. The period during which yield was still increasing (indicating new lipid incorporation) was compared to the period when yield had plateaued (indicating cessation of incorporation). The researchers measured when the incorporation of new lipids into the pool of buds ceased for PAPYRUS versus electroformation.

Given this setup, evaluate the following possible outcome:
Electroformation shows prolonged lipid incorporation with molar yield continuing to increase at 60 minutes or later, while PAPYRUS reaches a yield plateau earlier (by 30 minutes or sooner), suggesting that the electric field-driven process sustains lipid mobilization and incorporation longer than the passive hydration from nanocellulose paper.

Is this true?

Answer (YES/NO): NO